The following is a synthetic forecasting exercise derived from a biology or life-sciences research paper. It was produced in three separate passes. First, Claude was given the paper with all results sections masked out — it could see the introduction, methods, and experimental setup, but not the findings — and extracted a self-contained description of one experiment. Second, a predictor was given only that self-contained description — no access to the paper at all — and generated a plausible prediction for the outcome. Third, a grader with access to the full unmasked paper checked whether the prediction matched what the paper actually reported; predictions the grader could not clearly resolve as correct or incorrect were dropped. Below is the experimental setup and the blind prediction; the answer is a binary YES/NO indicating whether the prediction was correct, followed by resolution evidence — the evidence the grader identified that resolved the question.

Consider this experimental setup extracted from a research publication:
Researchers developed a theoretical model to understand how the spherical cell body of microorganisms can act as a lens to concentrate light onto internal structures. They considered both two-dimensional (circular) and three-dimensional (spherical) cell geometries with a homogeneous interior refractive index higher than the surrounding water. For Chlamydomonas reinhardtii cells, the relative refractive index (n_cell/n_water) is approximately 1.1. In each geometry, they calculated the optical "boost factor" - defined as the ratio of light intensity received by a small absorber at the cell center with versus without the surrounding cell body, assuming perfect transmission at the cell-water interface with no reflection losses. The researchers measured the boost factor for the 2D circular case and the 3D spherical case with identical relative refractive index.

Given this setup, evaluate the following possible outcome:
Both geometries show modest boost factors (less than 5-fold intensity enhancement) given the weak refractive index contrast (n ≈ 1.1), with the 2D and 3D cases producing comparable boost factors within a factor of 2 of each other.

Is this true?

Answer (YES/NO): YES